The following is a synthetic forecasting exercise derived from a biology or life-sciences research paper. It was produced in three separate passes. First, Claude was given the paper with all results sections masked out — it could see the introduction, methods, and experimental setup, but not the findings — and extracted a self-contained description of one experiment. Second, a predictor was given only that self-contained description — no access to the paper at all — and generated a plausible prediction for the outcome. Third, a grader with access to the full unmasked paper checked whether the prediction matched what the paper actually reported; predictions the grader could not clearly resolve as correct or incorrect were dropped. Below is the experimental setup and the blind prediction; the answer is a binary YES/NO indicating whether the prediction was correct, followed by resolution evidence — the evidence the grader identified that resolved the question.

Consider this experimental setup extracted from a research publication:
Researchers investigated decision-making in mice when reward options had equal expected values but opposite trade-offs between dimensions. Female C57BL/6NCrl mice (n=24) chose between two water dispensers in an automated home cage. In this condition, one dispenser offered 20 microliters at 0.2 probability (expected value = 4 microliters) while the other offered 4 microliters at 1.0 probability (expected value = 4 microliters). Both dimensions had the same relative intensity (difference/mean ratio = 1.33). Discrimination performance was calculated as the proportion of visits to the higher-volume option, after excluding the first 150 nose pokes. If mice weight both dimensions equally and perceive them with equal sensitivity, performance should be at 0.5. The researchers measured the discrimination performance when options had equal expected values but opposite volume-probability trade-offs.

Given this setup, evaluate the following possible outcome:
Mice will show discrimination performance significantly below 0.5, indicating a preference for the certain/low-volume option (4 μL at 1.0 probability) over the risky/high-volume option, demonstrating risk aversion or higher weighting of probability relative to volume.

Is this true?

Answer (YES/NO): YES